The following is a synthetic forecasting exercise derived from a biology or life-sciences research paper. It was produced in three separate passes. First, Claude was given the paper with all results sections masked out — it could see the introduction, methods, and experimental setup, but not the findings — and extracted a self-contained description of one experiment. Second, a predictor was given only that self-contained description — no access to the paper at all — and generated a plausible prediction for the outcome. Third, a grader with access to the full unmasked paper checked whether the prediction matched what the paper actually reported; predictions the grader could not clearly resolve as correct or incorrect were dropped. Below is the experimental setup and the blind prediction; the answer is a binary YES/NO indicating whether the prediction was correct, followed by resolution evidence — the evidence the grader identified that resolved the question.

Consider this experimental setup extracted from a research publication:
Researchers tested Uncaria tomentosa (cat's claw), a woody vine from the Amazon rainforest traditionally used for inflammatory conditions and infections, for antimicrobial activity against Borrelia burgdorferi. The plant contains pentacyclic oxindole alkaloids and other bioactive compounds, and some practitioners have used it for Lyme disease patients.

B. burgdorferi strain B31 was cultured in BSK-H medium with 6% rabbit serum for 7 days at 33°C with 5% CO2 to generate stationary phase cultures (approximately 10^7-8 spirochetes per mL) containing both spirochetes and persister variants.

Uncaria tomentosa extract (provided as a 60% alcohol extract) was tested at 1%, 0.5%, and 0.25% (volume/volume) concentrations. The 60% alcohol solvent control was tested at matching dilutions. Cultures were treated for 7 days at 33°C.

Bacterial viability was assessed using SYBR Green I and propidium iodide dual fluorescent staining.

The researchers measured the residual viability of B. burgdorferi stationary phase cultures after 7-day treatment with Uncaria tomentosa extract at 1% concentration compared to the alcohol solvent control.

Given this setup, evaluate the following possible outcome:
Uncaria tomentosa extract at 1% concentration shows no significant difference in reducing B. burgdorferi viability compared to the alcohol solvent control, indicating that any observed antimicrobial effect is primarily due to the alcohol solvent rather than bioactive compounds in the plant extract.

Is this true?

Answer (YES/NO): NO